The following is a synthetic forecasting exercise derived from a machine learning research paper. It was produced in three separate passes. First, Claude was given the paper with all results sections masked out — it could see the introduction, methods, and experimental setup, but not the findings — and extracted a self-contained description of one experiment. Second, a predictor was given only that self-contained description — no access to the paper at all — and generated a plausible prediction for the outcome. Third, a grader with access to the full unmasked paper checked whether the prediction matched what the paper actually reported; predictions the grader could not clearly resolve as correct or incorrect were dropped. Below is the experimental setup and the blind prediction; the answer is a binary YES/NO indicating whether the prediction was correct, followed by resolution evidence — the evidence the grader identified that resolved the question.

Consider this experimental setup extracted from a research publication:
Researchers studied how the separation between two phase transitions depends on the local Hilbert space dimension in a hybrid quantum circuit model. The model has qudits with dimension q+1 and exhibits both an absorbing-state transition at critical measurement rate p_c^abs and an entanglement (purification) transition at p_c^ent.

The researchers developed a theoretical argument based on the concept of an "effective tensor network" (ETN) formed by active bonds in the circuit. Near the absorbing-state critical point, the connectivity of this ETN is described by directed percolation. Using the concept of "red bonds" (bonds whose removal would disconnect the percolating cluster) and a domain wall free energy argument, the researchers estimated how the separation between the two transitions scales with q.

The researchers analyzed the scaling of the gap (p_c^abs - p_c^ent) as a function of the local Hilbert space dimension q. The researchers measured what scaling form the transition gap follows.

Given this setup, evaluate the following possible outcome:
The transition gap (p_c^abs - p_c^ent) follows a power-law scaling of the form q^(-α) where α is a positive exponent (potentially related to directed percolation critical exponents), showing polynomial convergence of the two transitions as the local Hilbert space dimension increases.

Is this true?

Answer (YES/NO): YES